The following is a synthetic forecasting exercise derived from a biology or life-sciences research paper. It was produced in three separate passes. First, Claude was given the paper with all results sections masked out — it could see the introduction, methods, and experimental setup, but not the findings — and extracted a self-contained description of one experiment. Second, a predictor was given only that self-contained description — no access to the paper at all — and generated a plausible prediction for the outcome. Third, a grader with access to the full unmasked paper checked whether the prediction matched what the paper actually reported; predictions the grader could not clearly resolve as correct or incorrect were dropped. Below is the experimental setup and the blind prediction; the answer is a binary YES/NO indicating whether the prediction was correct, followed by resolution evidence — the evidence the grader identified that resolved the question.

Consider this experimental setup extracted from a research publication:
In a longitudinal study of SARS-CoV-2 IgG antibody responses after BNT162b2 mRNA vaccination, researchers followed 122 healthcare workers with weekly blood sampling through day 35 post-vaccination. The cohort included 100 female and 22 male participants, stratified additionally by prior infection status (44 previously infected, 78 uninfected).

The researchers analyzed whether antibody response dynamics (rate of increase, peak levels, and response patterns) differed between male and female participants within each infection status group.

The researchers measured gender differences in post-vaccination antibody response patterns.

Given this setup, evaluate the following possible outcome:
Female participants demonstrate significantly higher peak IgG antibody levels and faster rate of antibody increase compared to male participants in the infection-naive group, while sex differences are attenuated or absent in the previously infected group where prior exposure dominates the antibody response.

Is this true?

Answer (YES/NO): NO